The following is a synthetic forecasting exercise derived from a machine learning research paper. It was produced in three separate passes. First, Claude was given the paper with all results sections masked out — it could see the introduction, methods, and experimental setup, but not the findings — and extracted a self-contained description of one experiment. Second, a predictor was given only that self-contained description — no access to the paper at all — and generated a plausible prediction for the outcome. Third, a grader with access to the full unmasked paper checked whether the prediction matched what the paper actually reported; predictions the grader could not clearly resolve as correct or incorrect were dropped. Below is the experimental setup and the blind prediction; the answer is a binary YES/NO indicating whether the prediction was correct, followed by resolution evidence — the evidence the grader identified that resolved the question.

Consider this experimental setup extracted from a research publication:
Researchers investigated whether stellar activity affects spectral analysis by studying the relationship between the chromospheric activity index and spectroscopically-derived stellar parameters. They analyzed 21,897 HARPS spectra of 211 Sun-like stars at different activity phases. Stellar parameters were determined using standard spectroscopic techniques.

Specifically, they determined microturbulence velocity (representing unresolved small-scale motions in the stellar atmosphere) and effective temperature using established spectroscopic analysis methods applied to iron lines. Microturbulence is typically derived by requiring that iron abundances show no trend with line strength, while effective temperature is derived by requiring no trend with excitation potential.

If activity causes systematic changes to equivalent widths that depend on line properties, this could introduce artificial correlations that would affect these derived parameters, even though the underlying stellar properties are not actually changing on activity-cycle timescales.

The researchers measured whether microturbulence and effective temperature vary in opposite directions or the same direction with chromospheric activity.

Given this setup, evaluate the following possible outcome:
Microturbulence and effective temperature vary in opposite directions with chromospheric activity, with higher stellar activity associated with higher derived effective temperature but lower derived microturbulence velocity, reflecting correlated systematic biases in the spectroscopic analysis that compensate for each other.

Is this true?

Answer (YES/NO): NO